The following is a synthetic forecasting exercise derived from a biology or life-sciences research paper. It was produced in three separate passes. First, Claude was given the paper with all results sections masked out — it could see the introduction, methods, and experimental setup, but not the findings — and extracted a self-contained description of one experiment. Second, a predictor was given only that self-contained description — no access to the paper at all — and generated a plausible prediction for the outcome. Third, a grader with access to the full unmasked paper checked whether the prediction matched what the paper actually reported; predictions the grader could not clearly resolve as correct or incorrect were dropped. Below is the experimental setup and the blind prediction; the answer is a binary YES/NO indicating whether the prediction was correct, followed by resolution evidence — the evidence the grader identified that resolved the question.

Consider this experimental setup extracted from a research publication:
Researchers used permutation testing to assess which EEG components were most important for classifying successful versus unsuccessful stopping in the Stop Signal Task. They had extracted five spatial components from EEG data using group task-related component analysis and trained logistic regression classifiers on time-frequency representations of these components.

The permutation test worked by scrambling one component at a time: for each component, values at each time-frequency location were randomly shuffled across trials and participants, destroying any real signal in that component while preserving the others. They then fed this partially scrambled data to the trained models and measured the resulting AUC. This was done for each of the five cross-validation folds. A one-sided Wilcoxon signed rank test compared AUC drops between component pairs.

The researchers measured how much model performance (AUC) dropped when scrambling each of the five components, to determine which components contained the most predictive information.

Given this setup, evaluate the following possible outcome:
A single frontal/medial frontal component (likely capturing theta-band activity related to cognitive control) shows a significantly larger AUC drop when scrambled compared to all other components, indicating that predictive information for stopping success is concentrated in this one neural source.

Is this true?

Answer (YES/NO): NO